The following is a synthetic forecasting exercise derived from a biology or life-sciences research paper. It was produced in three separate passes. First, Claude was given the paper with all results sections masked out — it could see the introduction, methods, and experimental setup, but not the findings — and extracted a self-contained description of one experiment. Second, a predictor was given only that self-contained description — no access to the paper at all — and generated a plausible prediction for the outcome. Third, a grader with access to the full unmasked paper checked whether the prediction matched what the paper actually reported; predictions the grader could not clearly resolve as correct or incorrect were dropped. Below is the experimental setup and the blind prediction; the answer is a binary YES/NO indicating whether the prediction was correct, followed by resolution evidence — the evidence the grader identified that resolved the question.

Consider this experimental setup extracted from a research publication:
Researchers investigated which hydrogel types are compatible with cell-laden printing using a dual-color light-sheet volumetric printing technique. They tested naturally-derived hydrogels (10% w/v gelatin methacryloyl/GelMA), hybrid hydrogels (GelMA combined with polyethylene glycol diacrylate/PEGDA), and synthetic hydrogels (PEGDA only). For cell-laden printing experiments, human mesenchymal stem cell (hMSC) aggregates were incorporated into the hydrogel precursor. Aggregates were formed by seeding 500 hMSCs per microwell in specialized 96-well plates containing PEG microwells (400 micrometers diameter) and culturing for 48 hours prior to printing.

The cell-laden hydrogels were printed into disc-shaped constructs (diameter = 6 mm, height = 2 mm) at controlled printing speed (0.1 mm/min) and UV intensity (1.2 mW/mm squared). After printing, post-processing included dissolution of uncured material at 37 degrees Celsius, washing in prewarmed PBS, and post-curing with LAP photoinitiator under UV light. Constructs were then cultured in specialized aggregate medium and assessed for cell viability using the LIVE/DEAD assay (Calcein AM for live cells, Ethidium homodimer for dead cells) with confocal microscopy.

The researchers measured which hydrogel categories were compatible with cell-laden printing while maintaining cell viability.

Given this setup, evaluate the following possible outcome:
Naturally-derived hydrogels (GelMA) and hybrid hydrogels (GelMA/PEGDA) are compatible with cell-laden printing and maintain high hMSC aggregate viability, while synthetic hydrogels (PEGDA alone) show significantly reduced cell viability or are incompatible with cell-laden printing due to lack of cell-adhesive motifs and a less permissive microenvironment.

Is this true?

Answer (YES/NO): NO